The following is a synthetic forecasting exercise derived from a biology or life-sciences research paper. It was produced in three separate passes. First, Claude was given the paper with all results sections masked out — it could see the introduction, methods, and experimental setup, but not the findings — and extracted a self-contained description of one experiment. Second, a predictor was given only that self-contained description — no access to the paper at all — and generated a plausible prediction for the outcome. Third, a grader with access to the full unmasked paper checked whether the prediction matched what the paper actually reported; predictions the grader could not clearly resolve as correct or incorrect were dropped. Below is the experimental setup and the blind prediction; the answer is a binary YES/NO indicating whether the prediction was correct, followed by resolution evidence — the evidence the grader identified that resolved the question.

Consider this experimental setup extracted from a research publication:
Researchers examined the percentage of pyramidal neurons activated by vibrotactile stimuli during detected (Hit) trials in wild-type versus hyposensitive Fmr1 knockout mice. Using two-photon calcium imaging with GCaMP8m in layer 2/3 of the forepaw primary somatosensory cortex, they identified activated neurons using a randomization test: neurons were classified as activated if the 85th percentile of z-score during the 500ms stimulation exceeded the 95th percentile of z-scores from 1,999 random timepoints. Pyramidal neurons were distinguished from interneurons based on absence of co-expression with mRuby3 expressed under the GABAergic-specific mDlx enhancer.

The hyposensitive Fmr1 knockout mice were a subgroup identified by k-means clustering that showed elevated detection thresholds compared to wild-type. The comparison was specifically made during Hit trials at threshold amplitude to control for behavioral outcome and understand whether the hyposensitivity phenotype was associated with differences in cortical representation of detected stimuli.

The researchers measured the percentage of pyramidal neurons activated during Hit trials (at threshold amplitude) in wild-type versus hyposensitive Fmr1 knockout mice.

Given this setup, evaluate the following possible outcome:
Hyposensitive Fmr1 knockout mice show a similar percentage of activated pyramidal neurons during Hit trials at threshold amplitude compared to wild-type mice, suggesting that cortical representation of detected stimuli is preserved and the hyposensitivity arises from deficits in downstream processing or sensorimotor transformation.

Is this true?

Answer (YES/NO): NO